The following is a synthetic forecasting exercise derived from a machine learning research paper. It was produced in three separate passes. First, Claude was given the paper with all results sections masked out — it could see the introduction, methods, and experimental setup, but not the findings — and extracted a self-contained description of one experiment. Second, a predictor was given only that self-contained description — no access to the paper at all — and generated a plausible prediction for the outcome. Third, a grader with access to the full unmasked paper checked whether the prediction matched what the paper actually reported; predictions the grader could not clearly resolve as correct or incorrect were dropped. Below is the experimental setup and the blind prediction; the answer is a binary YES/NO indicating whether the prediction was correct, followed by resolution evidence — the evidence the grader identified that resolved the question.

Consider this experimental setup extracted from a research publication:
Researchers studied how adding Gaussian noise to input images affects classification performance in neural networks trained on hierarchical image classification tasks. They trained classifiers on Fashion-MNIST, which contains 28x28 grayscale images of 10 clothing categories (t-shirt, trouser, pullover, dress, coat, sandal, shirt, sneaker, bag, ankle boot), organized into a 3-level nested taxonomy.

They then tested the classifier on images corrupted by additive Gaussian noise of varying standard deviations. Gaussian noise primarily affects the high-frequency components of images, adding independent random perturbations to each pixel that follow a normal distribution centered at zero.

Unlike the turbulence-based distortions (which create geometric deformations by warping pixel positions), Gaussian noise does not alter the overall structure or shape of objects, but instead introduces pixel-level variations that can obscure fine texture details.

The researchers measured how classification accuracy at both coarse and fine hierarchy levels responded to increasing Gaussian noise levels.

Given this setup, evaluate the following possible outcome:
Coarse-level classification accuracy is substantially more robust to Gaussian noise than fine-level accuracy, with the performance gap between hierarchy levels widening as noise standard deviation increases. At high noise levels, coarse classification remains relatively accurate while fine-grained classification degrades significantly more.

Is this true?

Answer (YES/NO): NO